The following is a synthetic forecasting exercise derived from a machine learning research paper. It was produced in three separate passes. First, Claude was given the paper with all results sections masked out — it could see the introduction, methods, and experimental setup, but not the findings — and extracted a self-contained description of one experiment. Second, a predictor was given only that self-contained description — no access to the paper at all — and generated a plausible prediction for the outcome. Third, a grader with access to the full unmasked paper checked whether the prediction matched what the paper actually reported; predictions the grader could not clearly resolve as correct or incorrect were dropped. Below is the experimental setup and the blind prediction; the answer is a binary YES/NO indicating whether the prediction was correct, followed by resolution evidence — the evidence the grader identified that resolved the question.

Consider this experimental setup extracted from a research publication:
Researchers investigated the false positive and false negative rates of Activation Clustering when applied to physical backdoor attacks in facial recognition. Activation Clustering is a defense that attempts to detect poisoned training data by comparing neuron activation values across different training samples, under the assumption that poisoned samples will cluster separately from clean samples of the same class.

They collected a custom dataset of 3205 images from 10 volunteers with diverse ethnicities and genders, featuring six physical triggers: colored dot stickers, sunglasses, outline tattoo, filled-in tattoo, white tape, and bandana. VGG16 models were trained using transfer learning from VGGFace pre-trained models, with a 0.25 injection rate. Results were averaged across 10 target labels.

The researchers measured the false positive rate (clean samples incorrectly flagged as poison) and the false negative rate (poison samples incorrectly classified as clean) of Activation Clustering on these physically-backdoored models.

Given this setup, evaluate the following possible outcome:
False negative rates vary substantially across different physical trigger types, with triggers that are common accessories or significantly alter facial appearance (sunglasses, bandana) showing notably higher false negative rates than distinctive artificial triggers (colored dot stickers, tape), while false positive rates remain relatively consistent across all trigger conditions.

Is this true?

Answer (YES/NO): NO